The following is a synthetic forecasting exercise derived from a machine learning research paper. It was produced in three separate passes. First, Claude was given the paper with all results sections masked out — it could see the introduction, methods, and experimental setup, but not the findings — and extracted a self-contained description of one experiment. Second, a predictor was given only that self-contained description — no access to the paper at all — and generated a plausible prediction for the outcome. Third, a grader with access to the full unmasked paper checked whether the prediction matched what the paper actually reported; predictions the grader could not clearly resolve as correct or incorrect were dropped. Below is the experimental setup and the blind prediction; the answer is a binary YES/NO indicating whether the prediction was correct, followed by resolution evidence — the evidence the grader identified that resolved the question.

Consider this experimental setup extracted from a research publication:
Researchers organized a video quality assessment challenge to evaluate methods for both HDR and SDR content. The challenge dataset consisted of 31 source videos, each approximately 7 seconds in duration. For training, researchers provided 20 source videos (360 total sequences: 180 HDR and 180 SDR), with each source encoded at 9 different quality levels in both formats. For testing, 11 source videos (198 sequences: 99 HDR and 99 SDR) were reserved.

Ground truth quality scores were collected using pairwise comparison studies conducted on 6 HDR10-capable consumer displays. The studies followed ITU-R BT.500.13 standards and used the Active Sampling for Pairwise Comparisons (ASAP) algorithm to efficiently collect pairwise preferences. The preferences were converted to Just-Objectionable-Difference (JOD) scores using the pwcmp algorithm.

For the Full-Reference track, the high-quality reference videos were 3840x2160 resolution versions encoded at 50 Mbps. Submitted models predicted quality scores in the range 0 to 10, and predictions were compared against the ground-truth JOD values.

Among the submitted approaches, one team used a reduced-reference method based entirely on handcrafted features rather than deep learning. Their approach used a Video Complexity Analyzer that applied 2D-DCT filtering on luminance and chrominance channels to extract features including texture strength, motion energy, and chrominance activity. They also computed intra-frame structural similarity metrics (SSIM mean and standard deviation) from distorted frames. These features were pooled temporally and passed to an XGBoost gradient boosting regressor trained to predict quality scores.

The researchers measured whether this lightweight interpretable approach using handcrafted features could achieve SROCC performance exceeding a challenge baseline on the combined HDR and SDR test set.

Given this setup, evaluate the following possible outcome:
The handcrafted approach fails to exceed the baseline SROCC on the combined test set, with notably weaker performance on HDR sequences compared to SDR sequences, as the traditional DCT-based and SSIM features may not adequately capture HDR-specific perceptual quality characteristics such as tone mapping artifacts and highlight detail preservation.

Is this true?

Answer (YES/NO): YES